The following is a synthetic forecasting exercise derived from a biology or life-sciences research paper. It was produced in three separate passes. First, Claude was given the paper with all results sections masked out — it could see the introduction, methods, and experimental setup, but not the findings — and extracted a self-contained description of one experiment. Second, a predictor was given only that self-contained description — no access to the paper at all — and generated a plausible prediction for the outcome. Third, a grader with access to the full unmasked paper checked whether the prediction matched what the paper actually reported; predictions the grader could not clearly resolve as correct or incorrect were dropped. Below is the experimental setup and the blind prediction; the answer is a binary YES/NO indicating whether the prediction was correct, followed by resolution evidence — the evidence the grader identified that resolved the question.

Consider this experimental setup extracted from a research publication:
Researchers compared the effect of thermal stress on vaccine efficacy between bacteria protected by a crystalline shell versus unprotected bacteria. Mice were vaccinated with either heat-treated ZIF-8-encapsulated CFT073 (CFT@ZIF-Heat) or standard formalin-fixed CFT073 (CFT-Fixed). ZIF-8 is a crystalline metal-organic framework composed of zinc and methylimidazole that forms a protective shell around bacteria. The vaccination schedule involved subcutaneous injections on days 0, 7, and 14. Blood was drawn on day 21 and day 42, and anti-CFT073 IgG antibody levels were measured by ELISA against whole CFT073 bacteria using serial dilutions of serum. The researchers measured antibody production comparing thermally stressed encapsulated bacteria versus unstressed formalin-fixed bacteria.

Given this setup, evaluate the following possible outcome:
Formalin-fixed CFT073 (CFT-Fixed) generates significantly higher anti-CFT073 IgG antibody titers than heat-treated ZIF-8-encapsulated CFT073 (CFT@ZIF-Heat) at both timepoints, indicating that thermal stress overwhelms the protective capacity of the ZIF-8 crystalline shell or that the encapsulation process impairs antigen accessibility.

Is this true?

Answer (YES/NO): NO